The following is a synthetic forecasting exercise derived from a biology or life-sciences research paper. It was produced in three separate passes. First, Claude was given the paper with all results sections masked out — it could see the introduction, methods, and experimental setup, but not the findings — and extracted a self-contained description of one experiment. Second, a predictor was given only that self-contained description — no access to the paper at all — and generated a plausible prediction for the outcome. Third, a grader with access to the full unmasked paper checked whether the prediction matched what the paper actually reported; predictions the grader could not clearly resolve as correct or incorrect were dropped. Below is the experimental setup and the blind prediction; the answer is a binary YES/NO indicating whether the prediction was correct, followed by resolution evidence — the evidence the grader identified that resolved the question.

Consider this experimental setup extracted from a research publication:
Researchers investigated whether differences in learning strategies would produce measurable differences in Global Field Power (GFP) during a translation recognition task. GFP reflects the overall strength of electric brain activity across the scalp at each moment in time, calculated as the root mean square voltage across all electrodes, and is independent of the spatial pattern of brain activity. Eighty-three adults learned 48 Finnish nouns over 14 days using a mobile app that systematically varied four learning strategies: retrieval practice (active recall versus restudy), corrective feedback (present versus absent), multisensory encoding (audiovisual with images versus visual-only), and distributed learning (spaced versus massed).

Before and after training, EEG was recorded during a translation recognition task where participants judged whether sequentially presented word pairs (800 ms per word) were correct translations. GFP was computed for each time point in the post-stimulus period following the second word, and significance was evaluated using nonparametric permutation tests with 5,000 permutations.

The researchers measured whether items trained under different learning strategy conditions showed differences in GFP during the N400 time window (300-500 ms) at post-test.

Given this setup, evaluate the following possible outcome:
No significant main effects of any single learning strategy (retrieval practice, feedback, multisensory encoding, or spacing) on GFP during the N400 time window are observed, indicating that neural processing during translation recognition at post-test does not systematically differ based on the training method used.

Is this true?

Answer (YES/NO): YES